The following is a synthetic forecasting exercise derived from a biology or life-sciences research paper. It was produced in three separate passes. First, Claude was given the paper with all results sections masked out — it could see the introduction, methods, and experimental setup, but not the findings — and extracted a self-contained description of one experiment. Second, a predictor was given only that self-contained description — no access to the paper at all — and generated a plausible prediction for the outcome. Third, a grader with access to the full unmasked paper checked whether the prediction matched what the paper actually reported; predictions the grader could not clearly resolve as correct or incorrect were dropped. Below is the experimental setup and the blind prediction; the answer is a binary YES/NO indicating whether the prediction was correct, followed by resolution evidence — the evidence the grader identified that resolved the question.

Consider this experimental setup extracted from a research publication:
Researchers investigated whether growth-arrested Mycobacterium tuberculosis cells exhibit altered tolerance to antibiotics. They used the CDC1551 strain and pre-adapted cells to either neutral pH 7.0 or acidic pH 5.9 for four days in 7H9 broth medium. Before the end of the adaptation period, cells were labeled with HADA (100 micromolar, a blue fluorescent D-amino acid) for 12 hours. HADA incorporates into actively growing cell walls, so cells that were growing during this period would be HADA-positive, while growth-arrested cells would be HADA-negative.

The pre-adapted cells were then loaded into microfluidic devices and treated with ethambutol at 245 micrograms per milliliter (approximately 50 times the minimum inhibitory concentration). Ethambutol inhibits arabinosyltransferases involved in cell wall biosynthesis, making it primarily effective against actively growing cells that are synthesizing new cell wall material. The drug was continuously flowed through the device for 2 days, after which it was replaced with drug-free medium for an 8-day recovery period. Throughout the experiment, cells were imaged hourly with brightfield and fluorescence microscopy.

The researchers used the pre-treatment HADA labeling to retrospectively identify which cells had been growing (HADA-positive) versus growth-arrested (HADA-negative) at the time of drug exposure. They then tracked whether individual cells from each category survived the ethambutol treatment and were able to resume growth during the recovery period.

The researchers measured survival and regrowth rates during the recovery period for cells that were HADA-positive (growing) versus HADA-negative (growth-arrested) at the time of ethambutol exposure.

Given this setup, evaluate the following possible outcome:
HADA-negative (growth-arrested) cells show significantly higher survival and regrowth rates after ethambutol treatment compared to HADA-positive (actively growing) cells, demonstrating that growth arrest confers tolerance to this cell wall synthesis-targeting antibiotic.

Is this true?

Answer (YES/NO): YES